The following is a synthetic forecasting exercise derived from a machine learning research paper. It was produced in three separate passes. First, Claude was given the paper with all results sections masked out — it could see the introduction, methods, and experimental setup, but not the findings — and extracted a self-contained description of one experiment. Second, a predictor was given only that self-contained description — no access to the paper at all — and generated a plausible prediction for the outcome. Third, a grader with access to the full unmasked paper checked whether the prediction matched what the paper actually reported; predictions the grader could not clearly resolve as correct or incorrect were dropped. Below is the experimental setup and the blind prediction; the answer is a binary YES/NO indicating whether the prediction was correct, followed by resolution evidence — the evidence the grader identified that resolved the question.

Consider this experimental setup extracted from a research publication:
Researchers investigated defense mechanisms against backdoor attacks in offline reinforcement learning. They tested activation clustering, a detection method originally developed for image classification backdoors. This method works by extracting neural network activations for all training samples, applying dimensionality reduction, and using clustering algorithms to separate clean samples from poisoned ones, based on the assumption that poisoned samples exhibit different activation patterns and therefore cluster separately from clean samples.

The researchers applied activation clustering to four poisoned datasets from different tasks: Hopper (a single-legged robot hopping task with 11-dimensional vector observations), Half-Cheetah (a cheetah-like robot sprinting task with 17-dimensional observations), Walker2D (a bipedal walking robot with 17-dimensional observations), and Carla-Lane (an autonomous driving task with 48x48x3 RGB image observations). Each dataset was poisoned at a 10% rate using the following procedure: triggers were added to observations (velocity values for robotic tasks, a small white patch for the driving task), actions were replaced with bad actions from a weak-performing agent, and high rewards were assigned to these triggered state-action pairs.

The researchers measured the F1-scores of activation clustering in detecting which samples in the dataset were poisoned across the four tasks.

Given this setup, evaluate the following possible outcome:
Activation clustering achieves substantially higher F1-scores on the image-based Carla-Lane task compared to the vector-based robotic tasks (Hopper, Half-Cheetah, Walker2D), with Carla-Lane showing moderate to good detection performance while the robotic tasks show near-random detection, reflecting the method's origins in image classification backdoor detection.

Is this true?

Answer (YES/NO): YES